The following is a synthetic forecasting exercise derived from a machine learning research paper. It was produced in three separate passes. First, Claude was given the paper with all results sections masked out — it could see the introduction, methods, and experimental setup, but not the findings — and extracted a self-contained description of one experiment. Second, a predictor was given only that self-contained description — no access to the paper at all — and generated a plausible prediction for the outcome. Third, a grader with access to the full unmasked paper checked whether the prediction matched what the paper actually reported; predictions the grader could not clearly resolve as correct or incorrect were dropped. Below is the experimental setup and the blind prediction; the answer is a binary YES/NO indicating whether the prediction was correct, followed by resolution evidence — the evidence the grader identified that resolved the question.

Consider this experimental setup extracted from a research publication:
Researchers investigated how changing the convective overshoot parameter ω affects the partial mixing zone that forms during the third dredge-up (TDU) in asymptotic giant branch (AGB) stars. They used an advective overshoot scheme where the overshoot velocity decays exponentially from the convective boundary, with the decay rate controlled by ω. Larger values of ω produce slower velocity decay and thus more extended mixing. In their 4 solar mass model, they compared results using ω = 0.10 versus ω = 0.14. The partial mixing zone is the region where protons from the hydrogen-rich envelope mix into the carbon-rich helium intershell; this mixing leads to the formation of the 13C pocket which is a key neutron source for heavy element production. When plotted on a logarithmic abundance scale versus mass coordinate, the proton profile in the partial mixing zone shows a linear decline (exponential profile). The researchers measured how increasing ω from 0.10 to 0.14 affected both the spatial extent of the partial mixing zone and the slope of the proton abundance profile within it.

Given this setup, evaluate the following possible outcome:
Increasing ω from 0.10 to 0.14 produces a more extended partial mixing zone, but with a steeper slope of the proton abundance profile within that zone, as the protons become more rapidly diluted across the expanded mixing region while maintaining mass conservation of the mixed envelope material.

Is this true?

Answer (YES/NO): NO